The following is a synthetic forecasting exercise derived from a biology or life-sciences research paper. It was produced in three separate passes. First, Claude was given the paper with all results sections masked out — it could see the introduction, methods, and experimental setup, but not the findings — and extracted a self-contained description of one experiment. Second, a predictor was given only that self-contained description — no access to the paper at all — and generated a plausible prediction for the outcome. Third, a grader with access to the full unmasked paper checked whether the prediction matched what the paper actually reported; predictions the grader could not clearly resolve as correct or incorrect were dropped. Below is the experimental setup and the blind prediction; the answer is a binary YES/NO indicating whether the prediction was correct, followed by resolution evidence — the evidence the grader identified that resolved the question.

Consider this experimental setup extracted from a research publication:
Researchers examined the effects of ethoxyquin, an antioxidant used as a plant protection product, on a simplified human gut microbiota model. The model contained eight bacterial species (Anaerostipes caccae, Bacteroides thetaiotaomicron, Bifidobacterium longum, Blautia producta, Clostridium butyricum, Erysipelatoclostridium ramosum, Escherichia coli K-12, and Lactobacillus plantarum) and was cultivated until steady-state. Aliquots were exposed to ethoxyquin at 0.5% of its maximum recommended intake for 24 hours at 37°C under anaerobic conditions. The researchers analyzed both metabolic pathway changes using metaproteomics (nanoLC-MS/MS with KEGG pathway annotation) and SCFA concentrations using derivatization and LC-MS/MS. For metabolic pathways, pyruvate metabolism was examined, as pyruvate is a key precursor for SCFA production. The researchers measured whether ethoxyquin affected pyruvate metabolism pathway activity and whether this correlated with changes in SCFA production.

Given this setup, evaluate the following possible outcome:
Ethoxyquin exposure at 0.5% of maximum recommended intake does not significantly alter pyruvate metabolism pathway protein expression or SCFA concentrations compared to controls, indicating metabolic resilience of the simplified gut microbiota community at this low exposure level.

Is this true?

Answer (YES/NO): NO